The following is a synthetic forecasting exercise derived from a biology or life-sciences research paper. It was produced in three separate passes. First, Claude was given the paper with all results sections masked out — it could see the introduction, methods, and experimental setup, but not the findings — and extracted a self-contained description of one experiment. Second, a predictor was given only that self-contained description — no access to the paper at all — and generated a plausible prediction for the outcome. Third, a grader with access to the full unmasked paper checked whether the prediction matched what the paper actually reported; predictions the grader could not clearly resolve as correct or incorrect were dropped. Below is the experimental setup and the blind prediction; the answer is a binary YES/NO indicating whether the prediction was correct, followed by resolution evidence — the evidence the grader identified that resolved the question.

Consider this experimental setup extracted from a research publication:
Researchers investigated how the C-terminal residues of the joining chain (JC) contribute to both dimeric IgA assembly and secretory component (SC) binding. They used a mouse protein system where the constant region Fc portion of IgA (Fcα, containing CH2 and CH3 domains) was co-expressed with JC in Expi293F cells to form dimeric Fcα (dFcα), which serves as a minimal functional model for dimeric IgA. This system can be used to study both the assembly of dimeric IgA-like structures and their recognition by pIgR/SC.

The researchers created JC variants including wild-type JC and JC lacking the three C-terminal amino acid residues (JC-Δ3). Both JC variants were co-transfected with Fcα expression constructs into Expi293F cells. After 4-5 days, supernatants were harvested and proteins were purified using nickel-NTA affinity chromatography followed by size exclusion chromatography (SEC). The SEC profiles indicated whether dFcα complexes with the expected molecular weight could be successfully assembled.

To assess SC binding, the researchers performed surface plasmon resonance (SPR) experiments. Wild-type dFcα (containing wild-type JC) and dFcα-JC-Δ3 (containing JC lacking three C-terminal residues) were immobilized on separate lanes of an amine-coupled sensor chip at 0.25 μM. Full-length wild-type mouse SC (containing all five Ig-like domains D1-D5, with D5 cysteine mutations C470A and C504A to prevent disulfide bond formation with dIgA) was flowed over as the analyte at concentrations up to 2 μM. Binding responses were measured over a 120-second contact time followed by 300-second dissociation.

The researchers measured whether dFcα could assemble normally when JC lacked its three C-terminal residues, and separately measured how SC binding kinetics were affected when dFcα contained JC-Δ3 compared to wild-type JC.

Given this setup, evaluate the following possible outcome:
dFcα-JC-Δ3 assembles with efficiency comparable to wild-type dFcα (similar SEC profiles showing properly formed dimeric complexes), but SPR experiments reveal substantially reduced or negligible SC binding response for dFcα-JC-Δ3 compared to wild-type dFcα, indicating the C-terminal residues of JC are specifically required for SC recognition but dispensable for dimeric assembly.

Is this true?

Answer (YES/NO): NO